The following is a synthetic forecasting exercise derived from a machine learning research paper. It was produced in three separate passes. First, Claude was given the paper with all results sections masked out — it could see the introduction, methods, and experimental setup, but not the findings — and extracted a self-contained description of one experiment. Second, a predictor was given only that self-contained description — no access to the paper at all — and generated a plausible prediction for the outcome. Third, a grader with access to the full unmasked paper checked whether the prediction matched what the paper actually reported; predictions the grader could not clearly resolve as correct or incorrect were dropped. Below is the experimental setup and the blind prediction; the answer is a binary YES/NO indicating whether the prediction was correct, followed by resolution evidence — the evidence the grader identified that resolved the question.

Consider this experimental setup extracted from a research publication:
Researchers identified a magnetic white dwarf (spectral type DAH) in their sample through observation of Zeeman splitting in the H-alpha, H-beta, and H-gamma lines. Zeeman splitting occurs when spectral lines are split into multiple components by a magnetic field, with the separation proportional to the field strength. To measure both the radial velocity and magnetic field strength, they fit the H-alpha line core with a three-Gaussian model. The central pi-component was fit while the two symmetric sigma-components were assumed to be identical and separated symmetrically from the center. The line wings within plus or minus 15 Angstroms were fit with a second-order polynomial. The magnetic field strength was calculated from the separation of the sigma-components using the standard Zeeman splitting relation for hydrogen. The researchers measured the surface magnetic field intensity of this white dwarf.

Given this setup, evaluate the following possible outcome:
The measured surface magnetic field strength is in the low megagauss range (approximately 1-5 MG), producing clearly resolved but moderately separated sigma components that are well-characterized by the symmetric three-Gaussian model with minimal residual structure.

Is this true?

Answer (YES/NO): NO